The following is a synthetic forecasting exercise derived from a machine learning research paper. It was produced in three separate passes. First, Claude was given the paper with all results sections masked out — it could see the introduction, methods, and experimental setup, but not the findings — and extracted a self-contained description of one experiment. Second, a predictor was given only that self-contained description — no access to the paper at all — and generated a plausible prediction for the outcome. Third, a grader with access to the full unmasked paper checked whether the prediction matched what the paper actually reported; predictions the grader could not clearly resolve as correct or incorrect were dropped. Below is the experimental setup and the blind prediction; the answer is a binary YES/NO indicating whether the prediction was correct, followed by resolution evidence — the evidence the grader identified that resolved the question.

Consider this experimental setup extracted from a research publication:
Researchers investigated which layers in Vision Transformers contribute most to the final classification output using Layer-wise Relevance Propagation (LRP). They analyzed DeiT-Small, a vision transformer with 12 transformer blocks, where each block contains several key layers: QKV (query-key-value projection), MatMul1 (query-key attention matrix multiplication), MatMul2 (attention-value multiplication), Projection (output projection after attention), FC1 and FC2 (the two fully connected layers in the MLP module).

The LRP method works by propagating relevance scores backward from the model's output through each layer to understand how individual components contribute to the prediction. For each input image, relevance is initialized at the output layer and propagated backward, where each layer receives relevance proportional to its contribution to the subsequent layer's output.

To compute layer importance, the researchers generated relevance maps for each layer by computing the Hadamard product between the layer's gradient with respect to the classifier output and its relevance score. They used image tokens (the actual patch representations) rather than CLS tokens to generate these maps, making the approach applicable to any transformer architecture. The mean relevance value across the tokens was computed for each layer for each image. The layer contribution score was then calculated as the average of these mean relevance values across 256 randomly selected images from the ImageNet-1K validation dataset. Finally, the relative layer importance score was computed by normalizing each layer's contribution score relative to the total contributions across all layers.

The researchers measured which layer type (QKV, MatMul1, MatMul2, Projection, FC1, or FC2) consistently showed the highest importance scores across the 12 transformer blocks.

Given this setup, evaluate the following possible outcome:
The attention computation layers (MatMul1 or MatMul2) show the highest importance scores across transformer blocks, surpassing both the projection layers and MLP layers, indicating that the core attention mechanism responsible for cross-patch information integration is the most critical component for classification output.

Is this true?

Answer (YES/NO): NO